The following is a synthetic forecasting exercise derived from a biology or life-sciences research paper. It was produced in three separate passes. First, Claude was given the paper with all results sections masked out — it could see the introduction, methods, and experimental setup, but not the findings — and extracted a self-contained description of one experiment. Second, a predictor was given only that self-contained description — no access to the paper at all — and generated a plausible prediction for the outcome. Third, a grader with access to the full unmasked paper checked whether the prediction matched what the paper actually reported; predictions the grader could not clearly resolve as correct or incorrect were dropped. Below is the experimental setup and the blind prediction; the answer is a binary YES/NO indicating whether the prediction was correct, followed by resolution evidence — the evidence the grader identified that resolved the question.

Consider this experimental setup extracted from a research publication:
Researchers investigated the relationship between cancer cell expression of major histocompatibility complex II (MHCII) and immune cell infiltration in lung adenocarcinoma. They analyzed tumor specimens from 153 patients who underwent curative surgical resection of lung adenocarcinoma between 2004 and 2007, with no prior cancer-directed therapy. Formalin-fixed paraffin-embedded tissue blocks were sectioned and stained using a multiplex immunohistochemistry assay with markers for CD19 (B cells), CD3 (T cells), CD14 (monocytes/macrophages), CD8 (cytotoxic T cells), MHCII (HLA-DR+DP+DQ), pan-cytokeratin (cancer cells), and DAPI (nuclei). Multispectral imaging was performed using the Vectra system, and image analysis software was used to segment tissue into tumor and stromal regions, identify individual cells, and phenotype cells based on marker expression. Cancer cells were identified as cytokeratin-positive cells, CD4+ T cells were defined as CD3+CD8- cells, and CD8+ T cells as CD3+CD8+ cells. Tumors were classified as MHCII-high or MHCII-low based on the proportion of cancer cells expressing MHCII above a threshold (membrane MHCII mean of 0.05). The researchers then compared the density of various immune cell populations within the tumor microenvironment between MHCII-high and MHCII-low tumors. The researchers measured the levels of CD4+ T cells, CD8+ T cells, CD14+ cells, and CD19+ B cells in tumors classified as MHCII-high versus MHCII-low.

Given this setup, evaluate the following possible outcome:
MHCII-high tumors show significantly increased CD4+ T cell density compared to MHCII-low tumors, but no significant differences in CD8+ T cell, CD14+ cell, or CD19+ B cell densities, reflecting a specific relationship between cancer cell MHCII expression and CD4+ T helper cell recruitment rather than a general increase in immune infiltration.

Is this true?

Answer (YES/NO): NO